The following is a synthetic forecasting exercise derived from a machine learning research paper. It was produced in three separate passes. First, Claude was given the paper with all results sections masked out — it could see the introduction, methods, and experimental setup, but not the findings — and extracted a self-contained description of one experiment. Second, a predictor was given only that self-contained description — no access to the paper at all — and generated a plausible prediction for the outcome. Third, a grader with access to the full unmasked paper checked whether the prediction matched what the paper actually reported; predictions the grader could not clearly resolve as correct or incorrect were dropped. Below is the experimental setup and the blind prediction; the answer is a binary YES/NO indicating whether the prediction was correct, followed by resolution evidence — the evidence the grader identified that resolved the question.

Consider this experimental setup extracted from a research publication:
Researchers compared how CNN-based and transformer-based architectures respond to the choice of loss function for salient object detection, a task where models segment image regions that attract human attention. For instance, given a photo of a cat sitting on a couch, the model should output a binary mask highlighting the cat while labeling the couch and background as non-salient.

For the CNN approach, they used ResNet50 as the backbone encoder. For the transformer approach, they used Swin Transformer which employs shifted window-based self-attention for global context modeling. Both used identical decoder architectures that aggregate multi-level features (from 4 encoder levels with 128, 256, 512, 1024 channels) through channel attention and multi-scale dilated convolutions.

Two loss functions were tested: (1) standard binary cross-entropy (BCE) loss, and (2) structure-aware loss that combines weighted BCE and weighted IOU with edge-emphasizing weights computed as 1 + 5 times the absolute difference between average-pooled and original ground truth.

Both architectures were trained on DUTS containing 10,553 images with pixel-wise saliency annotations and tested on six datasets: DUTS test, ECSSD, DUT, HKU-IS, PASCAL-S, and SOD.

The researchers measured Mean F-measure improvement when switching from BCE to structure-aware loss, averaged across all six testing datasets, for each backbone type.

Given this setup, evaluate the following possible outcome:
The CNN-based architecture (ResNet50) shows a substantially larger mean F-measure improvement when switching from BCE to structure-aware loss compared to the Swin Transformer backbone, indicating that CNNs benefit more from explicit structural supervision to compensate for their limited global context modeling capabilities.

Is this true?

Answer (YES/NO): NO